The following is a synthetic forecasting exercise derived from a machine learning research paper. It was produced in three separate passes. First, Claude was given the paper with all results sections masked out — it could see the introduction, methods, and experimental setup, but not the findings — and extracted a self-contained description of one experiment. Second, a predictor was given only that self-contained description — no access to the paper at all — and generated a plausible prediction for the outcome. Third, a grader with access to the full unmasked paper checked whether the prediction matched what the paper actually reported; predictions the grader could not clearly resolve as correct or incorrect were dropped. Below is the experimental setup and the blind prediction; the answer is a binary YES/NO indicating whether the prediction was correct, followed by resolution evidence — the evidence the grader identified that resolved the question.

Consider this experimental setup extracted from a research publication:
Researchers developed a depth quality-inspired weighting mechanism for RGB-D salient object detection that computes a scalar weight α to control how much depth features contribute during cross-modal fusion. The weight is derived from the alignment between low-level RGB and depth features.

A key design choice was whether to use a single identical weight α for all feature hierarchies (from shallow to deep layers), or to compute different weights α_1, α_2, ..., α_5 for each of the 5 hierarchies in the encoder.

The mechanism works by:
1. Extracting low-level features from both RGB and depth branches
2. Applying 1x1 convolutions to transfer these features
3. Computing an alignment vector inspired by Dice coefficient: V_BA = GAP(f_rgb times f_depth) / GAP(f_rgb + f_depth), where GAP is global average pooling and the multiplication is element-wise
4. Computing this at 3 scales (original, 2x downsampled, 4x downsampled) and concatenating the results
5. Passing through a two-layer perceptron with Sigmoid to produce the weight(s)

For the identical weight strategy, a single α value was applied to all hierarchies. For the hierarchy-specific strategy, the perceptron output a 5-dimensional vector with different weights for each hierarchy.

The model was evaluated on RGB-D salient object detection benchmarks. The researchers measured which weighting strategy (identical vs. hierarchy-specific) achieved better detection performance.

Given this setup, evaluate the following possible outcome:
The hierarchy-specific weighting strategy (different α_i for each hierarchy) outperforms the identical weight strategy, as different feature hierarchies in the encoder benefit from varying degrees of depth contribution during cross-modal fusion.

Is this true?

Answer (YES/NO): YES